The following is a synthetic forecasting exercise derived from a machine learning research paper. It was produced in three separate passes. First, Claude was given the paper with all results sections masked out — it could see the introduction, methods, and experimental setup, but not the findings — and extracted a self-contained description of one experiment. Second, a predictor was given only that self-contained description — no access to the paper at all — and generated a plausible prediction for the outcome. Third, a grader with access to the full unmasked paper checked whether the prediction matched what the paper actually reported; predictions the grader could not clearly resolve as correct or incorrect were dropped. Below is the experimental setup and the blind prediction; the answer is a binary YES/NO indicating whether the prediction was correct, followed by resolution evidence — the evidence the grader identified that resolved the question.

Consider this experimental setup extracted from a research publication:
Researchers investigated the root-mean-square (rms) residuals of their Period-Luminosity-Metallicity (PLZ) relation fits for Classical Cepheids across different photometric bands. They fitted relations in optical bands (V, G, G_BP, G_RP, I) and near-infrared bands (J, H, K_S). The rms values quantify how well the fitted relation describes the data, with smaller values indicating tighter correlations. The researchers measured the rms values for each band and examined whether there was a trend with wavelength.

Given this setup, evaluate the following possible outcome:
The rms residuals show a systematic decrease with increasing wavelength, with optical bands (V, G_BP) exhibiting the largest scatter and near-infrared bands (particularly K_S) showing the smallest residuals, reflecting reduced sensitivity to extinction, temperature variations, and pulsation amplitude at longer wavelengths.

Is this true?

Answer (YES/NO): YES